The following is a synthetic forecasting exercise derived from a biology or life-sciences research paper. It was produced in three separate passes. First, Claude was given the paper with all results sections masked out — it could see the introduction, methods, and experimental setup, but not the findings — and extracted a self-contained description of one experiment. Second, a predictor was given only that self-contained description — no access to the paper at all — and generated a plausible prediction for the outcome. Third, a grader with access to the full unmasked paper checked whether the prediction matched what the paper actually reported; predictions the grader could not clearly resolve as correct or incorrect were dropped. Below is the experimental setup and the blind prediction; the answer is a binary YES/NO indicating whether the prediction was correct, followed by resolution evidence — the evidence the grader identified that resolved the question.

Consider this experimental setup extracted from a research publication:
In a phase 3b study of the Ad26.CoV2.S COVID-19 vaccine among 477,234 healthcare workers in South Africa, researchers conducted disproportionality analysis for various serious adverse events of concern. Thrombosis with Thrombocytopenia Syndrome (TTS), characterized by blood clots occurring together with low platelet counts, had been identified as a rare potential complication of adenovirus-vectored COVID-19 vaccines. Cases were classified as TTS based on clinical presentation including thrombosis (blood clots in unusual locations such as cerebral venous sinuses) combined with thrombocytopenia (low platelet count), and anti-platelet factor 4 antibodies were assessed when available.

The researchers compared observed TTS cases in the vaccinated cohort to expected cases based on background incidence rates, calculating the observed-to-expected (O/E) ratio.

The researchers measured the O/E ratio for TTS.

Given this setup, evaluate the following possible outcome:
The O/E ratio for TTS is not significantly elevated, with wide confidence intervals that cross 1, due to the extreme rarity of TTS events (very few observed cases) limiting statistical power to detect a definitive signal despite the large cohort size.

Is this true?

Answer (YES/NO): YES